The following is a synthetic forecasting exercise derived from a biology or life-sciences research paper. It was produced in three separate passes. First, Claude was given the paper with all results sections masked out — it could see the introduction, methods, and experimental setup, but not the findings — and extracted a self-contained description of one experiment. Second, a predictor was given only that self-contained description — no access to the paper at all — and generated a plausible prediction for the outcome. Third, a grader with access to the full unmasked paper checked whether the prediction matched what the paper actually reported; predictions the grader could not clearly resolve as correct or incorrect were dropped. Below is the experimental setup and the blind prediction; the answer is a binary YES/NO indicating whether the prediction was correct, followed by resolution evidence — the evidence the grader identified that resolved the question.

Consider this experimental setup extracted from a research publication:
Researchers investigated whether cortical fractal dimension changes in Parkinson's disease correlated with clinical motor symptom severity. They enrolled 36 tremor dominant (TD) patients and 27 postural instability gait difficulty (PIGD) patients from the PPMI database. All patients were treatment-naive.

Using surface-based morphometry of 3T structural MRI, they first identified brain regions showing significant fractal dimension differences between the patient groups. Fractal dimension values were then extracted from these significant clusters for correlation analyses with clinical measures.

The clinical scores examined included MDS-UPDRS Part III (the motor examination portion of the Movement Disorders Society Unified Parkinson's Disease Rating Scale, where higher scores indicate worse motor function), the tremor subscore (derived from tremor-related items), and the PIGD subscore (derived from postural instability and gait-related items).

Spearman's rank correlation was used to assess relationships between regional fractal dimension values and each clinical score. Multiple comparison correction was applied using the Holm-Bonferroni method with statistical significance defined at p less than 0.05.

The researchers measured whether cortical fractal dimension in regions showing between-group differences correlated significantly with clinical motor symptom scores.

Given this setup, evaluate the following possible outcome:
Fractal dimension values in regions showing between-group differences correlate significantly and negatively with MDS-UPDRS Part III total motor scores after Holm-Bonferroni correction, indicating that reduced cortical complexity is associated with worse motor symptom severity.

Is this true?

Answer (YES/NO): NO